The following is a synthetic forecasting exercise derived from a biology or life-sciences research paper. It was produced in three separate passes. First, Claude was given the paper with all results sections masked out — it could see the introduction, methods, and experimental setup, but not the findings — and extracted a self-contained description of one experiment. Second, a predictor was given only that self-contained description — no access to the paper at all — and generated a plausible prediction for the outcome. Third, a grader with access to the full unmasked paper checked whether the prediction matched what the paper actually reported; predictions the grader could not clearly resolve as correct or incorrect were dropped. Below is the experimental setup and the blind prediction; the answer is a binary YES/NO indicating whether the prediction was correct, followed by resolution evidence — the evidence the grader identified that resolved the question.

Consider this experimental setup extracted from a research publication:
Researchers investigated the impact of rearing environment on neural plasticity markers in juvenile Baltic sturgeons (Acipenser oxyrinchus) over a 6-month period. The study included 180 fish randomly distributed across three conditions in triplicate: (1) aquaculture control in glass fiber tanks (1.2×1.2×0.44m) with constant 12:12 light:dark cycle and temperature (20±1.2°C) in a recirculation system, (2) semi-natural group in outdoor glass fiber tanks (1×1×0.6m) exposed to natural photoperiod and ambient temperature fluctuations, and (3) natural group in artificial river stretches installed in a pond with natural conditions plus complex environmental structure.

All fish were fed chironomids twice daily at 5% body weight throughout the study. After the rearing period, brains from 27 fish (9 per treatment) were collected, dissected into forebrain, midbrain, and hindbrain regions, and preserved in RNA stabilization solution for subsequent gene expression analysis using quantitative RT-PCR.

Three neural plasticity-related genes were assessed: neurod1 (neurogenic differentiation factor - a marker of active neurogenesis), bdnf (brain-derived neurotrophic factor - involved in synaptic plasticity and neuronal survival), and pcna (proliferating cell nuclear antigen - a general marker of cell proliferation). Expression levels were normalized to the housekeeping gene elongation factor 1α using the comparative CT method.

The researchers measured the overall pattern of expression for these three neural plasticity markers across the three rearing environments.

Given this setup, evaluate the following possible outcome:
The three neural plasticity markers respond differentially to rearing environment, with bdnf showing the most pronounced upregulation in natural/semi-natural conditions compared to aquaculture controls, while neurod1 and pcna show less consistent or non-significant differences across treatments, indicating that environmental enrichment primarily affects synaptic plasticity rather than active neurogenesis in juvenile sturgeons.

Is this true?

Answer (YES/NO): NO